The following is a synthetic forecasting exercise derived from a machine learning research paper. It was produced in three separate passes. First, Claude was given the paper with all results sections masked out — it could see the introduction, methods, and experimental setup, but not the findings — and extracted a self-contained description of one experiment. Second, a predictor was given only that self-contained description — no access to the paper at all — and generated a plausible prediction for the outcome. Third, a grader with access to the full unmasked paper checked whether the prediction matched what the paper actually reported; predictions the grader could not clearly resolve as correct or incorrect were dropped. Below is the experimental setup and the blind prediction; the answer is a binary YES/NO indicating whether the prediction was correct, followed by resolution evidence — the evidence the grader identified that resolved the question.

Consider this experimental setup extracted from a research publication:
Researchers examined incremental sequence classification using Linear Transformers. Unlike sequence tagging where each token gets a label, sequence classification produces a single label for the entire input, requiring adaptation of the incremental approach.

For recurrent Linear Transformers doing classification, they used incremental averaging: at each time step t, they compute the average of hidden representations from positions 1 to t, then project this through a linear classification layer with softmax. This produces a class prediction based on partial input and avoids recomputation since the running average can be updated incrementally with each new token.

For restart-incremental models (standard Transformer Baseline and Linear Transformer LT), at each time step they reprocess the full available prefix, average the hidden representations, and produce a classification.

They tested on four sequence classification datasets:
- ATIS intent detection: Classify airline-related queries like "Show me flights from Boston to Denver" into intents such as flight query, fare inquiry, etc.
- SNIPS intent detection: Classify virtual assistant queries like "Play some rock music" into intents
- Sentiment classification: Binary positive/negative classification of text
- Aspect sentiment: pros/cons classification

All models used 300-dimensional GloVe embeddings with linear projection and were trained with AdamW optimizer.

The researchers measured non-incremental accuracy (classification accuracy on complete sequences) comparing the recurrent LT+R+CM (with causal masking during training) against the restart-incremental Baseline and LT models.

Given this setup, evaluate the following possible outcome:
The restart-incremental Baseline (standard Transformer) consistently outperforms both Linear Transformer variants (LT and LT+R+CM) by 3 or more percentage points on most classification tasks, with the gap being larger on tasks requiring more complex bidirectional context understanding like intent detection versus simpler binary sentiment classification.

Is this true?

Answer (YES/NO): NO